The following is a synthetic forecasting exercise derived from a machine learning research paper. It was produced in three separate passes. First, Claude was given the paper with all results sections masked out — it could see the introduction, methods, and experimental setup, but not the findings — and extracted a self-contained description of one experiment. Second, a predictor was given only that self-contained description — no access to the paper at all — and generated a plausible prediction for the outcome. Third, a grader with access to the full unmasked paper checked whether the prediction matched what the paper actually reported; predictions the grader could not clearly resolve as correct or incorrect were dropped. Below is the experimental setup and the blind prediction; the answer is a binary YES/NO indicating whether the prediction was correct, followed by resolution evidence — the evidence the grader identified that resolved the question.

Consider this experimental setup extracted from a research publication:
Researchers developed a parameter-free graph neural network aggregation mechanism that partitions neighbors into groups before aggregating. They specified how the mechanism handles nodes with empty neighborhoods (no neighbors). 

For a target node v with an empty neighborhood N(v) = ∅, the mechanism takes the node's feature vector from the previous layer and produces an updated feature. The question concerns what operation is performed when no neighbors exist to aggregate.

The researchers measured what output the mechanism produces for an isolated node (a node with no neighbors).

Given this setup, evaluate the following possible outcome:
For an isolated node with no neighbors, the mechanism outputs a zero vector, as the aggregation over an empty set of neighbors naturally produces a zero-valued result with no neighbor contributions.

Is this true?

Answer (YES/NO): NO